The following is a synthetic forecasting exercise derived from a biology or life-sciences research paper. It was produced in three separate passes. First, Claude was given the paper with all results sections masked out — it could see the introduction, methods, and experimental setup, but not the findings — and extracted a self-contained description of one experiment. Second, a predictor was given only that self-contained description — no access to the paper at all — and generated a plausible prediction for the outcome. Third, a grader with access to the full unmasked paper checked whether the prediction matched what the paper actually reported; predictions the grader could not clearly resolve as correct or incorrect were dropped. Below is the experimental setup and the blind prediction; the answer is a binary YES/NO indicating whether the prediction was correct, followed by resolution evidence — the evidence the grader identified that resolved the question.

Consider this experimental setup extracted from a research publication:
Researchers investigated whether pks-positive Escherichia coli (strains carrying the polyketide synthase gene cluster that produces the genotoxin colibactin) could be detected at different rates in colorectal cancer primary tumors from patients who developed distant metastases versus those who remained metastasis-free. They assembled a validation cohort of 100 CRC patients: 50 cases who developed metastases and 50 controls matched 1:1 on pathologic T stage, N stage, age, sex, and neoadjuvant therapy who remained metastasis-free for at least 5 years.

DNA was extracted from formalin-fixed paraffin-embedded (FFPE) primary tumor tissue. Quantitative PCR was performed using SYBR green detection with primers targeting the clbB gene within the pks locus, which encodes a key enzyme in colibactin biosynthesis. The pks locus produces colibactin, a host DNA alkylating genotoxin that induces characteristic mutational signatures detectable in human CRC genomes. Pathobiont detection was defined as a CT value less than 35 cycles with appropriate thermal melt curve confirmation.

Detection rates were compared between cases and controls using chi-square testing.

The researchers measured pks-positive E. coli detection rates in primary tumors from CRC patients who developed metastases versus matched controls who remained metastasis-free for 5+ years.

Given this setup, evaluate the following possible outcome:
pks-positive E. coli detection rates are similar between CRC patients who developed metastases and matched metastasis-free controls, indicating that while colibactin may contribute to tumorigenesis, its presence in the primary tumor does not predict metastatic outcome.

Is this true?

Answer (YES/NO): NO